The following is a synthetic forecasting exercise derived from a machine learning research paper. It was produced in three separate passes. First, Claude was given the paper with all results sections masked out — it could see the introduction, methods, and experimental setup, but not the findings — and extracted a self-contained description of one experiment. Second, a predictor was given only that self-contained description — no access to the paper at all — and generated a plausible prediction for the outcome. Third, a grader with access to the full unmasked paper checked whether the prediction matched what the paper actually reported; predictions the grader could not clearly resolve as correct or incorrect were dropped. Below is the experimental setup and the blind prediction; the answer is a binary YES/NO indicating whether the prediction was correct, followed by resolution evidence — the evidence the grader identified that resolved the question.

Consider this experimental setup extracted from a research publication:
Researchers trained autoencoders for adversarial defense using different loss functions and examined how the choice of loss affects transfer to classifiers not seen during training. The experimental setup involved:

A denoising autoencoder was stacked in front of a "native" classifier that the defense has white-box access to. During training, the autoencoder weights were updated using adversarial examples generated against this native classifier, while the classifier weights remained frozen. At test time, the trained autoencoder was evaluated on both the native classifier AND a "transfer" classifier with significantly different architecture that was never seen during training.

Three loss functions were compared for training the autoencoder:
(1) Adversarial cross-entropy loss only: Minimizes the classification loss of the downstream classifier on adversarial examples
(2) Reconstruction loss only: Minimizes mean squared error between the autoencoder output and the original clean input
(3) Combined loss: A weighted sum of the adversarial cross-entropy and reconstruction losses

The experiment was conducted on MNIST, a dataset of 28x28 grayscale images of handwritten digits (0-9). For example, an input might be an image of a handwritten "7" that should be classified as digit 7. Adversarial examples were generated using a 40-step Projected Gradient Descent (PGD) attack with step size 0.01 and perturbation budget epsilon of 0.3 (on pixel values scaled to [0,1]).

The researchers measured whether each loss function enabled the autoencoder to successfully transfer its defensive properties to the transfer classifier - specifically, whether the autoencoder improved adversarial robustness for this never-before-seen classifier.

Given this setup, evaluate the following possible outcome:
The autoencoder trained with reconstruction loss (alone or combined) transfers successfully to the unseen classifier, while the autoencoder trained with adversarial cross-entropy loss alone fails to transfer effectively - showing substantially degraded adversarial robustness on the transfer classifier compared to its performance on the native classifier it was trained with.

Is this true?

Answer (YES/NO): YES